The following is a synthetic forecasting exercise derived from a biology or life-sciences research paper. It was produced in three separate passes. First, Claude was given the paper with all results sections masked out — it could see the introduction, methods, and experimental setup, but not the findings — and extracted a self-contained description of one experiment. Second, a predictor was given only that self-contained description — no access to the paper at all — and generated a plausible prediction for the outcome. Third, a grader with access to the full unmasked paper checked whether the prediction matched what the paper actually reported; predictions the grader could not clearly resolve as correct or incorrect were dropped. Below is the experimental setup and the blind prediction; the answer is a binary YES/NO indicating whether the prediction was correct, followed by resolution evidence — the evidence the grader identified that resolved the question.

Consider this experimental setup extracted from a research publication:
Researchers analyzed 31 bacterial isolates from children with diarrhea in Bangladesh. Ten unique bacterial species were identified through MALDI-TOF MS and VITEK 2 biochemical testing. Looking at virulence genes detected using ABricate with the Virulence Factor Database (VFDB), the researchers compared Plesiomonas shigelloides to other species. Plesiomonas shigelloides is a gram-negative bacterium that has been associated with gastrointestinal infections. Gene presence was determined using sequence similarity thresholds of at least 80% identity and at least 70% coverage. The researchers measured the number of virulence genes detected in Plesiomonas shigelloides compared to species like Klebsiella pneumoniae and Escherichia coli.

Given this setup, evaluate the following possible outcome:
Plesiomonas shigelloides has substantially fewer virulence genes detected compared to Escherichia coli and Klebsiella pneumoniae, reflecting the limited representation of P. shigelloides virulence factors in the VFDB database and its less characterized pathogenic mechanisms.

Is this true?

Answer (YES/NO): YES